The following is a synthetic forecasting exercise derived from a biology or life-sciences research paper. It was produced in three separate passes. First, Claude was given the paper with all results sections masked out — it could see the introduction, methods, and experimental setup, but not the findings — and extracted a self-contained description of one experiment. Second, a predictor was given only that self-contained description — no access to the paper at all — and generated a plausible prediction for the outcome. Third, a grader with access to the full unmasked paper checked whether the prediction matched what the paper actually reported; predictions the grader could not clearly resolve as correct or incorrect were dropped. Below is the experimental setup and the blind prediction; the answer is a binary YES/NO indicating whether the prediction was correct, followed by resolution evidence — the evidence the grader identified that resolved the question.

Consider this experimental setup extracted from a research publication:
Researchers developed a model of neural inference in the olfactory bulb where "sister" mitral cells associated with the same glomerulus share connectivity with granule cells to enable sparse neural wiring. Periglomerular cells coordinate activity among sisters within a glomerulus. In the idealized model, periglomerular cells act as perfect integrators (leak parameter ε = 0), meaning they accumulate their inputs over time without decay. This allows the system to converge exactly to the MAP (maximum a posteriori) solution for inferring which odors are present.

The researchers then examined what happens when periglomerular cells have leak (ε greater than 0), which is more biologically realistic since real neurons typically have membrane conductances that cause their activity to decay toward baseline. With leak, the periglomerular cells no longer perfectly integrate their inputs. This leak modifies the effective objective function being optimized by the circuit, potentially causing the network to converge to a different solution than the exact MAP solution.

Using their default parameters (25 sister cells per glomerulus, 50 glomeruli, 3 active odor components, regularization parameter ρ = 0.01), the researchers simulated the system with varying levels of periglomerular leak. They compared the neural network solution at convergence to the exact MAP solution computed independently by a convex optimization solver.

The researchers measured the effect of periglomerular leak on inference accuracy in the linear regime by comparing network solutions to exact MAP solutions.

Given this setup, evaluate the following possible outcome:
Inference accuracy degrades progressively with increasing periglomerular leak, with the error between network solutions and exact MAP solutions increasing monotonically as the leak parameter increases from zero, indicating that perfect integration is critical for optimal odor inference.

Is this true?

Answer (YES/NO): NO